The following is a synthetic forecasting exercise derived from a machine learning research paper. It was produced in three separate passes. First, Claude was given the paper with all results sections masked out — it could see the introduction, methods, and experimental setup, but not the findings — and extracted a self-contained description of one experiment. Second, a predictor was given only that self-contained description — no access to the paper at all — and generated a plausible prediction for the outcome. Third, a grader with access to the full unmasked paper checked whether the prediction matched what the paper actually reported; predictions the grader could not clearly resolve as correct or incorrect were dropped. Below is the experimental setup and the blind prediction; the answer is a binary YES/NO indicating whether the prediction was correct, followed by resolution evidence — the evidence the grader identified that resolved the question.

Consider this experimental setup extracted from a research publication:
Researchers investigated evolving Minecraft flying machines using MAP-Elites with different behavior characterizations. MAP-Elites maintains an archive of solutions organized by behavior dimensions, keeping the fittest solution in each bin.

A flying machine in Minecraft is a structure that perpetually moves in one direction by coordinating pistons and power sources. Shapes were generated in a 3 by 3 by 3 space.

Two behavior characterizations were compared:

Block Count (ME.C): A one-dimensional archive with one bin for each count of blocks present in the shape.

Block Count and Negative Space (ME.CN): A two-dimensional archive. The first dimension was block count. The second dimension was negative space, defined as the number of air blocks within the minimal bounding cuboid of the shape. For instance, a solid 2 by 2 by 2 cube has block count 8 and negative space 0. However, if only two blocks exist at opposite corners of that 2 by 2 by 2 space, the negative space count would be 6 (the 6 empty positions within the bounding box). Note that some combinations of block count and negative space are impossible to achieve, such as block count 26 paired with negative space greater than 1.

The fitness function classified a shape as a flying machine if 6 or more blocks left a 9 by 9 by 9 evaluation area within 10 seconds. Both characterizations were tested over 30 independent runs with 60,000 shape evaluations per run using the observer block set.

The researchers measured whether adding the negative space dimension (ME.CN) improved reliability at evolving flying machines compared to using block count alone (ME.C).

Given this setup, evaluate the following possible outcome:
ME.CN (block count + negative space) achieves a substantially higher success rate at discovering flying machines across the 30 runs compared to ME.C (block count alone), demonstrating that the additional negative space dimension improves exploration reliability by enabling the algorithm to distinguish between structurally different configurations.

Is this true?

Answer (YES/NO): NO